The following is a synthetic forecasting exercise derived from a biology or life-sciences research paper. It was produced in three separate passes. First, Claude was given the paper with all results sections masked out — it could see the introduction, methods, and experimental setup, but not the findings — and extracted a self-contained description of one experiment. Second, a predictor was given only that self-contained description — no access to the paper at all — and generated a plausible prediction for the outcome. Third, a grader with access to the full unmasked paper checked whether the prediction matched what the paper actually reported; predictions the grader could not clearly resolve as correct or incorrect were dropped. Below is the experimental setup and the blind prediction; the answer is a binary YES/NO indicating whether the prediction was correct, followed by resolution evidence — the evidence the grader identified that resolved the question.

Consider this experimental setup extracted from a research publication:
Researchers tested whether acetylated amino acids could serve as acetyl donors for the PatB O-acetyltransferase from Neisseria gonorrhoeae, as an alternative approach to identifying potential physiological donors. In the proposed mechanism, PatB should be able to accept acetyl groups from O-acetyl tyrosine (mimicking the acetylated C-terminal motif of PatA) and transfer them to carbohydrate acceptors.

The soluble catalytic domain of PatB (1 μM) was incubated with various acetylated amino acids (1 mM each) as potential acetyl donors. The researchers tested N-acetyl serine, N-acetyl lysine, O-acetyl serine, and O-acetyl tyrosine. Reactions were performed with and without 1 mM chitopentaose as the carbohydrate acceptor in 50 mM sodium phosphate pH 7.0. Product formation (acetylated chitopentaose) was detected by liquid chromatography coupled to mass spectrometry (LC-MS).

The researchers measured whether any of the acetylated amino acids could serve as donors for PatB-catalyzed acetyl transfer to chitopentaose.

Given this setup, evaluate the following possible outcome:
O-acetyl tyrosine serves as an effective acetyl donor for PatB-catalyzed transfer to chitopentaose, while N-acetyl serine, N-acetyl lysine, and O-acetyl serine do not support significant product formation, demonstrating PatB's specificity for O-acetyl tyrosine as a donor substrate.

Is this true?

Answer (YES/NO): NO